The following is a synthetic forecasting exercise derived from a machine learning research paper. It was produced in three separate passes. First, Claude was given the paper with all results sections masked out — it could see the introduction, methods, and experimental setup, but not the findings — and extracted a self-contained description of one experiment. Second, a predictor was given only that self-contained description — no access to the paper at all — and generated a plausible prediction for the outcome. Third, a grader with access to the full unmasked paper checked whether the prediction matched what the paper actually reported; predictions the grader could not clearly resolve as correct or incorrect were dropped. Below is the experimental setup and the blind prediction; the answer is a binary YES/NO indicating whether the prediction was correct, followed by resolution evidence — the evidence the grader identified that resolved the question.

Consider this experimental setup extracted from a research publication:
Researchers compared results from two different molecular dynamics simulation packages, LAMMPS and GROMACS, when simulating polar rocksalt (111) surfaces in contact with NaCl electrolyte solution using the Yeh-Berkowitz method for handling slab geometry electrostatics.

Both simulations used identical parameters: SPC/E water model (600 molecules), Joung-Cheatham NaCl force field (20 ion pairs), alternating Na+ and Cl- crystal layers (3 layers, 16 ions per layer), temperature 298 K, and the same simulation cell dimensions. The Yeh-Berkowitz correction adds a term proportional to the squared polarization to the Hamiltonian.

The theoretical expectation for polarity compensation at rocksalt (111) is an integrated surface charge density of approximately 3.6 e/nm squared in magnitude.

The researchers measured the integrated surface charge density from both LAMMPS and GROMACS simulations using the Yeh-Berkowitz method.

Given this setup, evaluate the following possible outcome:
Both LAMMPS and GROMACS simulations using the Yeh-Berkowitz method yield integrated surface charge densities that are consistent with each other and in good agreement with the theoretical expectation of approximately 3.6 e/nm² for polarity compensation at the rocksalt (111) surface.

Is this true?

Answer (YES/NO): NO